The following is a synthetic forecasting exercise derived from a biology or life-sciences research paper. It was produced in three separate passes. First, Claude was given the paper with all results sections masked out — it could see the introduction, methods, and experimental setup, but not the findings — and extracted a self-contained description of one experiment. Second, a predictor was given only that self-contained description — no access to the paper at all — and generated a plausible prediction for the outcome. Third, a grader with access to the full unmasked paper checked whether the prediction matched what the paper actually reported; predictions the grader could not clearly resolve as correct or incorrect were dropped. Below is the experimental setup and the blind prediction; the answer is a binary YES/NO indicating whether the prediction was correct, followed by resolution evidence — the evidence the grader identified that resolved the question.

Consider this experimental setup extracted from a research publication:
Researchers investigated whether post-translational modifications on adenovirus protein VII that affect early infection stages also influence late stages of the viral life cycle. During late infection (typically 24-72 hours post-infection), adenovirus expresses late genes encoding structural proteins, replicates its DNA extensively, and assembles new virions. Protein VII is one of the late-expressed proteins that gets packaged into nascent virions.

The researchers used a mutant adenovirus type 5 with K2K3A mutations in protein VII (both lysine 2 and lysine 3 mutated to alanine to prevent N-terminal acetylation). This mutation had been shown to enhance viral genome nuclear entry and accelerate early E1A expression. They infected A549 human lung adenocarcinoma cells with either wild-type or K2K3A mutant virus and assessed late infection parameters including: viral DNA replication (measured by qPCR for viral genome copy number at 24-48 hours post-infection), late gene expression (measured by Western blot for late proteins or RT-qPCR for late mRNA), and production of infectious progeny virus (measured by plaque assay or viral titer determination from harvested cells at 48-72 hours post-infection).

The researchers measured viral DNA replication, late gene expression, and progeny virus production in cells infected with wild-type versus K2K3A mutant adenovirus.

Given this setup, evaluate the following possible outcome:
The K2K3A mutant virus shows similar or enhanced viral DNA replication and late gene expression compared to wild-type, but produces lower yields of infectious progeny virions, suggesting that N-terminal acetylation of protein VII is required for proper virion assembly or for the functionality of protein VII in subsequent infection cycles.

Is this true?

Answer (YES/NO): NO